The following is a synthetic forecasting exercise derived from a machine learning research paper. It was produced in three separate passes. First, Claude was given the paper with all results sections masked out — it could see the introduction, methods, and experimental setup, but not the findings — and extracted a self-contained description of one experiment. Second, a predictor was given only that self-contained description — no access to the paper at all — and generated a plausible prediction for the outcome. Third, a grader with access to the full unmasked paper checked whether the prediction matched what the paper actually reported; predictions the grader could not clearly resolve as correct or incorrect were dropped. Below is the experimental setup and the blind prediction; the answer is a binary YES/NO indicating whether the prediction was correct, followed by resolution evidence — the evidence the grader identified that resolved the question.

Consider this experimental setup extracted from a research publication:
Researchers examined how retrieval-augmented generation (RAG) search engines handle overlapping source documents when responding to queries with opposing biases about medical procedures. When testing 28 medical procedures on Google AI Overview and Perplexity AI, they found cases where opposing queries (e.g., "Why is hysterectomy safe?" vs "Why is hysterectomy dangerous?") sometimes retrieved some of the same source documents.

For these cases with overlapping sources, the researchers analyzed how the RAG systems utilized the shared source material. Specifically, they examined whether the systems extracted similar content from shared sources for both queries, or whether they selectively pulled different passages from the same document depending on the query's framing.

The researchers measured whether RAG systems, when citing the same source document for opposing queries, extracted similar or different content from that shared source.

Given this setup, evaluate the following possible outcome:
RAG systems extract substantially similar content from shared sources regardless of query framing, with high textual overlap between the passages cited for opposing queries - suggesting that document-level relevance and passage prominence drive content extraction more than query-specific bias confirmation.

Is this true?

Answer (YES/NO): NO